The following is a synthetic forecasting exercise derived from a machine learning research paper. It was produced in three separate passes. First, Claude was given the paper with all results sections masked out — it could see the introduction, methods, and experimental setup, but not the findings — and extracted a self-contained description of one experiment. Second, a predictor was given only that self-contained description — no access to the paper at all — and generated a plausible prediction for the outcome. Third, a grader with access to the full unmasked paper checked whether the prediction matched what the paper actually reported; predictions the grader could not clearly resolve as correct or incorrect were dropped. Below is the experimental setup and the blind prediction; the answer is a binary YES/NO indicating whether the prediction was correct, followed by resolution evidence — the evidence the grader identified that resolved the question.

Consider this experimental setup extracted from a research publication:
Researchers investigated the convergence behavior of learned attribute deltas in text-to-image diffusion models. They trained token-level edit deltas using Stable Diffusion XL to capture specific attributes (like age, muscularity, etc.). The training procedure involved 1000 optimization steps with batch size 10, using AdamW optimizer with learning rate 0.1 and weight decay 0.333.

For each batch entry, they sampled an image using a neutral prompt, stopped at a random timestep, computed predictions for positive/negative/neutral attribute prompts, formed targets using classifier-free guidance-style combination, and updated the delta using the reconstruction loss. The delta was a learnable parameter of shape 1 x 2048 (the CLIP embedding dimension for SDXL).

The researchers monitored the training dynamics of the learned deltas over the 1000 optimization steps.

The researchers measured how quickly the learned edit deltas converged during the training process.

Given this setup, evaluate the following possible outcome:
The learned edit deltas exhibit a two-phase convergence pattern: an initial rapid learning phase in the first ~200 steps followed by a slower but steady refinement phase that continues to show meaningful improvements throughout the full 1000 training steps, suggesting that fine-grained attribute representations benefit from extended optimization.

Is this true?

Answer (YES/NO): NO